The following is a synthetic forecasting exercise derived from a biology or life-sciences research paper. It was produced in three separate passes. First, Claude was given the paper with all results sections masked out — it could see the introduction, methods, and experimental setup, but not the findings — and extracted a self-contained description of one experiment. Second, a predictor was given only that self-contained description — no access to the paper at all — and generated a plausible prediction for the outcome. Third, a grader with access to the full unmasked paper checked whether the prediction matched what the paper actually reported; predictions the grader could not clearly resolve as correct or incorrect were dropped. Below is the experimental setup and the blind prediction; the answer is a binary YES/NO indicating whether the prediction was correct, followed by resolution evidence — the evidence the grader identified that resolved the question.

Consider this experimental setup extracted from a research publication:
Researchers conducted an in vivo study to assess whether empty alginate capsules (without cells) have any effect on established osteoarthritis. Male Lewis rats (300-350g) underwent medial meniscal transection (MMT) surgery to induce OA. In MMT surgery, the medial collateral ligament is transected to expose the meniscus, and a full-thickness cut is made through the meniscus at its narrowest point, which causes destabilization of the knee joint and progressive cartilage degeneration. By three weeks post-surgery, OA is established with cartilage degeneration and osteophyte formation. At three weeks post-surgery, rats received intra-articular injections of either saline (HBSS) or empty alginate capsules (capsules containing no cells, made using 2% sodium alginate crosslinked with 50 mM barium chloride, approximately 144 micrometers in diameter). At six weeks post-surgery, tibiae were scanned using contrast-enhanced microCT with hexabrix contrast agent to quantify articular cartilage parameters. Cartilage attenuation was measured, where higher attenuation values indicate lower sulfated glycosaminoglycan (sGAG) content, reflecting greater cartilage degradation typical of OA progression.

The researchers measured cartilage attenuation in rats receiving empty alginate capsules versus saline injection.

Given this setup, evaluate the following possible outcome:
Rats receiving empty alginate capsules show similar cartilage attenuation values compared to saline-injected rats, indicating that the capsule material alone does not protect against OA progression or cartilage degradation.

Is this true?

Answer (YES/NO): YES